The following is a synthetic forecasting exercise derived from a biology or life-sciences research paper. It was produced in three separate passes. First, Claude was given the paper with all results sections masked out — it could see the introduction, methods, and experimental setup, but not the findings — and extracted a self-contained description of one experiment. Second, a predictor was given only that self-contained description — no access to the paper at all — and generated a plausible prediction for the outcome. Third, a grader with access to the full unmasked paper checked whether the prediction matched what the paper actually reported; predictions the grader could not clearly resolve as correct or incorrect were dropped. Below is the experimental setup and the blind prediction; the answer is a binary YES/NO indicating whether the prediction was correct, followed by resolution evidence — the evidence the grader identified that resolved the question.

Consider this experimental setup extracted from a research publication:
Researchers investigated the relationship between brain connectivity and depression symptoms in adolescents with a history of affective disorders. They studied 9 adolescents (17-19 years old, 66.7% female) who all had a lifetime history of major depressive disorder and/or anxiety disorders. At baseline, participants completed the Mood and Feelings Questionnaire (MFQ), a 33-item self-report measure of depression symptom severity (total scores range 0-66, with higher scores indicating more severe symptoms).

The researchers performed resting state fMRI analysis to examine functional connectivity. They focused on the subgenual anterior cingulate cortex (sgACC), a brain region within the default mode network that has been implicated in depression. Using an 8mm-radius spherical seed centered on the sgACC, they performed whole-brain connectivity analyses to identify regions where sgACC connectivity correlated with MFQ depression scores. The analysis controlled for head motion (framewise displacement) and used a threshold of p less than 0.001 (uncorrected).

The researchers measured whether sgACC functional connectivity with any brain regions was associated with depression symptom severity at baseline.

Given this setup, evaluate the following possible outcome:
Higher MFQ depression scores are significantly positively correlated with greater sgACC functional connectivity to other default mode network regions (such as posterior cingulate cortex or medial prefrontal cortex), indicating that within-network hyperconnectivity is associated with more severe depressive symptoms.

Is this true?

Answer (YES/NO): YES